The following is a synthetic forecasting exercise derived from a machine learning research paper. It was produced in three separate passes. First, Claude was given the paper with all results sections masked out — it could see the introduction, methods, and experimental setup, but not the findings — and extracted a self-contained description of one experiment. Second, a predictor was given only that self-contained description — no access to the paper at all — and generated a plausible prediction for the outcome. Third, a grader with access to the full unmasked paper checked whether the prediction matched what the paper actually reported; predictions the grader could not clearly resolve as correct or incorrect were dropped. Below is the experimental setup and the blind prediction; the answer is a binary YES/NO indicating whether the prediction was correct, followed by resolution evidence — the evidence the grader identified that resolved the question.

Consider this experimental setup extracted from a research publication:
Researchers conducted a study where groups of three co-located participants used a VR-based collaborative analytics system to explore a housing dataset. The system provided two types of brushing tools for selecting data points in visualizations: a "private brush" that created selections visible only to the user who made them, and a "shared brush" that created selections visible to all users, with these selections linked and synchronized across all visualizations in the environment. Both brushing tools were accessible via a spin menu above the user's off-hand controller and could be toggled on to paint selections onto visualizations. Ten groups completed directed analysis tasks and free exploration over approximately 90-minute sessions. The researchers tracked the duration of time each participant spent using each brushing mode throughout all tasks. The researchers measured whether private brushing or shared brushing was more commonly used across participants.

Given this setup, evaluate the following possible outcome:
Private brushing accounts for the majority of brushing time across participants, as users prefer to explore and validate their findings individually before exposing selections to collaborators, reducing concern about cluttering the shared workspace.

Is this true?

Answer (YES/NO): NO